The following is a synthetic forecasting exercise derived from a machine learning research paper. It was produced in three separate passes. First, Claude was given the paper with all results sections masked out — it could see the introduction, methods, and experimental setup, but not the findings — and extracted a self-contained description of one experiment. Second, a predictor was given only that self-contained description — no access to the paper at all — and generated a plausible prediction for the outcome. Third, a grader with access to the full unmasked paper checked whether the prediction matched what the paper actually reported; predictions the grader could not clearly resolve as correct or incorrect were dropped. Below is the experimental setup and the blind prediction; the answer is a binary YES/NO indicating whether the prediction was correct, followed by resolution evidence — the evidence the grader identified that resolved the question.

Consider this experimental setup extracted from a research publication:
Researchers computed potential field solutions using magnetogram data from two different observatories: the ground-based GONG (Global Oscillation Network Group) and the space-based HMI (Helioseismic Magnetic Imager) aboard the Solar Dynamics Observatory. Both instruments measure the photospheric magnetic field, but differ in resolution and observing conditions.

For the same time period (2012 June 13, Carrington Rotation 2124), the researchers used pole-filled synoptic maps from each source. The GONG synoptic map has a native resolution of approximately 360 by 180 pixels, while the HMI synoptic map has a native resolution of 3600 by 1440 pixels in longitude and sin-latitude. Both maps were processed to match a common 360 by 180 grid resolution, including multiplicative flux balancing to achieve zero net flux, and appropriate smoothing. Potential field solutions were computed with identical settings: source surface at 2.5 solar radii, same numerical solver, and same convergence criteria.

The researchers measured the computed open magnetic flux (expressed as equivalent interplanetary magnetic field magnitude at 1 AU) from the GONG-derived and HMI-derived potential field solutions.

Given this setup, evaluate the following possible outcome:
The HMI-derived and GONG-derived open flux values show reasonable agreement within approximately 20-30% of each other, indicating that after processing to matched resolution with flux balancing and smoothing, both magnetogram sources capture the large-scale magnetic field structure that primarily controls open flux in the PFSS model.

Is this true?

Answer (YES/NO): YES